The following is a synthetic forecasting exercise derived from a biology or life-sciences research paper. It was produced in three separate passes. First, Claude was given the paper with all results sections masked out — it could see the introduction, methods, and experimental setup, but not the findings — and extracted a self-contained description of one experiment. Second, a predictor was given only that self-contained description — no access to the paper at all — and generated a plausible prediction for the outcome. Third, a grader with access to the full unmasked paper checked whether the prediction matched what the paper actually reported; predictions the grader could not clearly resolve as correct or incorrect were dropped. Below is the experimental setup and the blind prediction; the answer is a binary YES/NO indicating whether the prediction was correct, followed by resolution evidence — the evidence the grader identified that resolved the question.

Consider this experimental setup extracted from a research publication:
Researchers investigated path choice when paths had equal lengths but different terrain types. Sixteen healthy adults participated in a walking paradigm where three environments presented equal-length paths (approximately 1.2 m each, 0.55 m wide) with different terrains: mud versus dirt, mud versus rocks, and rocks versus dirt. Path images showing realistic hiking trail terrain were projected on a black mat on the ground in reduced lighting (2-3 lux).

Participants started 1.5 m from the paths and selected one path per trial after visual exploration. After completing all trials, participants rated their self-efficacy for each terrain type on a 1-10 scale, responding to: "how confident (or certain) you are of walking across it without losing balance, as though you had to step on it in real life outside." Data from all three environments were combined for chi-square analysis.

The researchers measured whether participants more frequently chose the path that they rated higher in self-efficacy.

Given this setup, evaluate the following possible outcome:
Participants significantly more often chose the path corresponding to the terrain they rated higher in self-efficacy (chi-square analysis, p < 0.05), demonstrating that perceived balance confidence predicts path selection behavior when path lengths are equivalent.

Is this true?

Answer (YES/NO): YES